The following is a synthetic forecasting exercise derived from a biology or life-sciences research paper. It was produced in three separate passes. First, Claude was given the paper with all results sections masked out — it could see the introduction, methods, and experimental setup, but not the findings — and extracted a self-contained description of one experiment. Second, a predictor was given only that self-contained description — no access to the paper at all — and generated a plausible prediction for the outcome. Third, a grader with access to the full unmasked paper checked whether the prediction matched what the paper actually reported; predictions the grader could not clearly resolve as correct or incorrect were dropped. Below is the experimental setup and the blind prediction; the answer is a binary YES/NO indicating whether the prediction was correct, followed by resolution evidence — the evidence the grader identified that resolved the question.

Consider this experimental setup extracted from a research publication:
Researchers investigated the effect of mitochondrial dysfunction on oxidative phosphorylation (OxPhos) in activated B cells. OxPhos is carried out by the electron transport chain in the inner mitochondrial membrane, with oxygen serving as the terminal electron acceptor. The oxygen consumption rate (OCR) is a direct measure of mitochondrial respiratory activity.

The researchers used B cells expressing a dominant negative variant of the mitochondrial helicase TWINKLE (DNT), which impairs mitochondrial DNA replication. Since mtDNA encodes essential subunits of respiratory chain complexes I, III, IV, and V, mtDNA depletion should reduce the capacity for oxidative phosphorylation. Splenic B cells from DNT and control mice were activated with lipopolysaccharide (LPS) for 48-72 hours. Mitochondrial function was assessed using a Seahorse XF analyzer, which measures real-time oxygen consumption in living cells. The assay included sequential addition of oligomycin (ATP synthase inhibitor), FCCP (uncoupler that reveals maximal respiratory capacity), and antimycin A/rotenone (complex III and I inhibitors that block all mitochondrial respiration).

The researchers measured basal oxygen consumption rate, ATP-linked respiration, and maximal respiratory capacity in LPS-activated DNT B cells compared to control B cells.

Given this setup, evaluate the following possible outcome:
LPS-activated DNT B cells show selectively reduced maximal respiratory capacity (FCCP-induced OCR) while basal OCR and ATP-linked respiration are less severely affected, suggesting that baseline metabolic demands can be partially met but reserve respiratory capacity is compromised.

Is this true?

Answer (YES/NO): NO